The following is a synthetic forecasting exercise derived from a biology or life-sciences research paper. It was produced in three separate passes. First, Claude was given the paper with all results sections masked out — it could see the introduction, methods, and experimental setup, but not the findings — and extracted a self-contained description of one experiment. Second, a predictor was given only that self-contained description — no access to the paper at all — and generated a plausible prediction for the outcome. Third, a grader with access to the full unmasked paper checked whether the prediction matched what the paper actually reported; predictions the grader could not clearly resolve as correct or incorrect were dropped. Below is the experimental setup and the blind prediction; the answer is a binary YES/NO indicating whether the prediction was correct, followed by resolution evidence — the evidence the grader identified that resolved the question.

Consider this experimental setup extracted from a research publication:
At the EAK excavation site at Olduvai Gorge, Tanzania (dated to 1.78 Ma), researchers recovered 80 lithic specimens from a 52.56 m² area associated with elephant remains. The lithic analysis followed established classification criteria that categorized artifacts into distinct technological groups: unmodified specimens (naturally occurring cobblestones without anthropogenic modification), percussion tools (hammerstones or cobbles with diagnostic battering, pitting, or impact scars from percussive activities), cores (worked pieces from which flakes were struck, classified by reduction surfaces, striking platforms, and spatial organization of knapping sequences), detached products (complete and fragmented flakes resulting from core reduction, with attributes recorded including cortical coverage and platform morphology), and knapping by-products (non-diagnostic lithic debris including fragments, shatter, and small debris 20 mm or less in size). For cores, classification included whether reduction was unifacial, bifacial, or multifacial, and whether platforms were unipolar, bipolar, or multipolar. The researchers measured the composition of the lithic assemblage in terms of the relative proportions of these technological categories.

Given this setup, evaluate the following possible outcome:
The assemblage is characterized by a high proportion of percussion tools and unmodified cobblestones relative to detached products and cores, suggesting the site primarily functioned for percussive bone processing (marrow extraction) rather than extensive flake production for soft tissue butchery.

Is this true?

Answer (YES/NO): NO